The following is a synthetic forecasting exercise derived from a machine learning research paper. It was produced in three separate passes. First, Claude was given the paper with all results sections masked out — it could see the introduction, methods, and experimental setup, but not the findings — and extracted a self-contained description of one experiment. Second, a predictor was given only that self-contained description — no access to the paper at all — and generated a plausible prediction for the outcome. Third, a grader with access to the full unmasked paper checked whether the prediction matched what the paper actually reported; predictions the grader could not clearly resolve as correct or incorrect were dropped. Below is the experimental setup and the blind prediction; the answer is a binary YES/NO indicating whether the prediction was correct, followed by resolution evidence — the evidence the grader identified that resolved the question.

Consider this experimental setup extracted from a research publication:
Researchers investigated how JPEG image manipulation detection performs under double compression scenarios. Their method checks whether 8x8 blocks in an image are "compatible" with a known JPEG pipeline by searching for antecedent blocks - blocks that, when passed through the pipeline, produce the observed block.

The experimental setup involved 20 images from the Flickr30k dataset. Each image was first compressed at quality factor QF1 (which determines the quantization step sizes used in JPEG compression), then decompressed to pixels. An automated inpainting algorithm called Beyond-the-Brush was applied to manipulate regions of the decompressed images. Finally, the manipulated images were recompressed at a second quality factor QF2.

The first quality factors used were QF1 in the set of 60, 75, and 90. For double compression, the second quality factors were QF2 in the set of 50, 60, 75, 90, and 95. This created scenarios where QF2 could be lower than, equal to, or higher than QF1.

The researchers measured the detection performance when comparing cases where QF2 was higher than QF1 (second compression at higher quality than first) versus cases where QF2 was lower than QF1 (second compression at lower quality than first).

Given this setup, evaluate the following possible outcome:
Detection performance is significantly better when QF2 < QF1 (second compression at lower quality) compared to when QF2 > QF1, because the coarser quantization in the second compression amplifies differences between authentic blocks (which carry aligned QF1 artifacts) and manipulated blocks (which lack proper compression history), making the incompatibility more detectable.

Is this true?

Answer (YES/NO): NO